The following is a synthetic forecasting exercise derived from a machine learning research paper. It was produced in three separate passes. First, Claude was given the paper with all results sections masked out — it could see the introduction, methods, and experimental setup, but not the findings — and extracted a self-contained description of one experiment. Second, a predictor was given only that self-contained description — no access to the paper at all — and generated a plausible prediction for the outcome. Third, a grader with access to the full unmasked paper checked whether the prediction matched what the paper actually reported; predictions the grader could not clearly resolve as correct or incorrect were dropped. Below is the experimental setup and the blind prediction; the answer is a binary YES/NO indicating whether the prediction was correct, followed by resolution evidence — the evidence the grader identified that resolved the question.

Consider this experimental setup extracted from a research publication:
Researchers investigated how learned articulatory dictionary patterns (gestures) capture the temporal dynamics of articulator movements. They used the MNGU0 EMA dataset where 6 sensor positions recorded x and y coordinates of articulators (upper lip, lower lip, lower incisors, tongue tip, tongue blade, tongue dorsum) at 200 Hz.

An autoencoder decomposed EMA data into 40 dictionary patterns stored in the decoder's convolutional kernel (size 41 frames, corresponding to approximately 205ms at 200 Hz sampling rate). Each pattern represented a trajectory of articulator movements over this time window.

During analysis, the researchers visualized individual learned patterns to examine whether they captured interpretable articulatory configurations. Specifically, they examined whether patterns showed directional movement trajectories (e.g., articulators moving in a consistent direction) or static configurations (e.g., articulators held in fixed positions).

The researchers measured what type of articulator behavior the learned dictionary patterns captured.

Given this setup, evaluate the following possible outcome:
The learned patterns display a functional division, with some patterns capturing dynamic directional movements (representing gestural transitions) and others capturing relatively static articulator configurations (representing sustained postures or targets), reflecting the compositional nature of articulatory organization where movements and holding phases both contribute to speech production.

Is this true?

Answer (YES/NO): NO